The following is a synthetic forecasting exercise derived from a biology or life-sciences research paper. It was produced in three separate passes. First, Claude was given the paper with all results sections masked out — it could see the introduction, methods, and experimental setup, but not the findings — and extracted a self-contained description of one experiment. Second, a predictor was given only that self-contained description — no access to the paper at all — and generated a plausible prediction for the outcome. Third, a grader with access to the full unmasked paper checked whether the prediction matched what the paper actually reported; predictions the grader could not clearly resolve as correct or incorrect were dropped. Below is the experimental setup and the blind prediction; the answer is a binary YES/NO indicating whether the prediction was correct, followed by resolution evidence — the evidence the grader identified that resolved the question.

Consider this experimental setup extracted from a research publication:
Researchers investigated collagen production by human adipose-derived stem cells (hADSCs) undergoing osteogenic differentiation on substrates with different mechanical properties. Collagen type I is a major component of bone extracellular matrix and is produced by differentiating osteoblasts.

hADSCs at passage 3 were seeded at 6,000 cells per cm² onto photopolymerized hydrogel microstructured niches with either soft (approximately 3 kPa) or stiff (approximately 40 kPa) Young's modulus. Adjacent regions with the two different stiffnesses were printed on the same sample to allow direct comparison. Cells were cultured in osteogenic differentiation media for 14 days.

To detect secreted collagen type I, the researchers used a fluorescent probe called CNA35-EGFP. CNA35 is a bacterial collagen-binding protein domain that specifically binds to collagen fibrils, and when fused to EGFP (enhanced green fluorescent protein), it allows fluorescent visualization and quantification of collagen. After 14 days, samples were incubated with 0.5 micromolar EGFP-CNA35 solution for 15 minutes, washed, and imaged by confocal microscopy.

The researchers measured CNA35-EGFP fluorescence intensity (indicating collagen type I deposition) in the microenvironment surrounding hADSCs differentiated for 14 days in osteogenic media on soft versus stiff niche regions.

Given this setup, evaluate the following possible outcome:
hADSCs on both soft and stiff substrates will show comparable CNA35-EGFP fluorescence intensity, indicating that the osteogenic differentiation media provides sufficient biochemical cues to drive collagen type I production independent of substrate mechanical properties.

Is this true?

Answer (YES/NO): NO